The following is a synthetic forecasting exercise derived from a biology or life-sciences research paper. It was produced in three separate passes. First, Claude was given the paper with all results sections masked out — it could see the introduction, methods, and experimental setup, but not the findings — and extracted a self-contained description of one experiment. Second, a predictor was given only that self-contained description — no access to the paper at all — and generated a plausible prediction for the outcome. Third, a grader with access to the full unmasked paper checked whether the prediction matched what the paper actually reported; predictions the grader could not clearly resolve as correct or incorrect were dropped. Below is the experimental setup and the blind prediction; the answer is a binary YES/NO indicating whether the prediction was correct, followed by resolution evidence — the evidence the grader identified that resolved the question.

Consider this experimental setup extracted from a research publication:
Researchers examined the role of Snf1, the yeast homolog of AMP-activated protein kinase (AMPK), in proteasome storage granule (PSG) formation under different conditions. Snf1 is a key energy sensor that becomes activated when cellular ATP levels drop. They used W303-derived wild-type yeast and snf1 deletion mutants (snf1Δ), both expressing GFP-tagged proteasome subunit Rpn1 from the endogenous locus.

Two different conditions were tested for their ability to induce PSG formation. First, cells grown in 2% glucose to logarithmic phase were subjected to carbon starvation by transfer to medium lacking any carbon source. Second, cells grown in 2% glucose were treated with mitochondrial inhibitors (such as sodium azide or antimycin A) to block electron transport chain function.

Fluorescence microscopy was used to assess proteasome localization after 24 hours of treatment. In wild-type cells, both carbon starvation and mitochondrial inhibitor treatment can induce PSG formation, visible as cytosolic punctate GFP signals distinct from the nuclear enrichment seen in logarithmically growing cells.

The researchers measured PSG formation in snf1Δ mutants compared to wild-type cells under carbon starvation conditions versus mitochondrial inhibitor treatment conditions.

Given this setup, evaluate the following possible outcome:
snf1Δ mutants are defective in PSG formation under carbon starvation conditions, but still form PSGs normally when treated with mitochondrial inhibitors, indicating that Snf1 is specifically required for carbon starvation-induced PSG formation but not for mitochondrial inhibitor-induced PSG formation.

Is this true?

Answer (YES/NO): NO